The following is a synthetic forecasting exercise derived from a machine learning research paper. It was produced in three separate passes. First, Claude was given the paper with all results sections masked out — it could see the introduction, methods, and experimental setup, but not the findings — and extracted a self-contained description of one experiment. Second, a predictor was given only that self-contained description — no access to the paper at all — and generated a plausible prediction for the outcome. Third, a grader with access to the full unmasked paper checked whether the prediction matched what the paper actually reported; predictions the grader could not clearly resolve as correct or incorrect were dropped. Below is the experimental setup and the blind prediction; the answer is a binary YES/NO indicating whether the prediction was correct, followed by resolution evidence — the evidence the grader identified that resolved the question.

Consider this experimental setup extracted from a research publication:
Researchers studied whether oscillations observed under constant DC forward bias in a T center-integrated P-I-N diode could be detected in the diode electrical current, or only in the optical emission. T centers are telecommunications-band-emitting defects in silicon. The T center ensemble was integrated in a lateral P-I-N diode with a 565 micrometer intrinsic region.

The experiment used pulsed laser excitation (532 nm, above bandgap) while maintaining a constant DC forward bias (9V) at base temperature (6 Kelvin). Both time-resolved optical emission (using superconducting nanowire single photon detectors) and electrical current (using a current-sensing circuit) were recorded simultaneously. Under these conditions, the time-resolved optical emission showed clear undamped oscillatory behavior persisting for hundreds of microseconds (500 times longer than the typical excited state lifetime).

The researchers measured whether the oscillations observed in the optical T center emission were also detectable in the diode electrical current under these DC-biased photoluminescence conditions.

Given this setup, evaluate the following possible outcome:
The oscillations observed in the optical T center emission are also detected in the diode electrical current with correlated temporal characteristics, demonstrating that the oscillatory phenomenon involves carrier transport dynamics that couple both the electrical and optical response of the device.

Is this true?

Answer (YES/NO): NO